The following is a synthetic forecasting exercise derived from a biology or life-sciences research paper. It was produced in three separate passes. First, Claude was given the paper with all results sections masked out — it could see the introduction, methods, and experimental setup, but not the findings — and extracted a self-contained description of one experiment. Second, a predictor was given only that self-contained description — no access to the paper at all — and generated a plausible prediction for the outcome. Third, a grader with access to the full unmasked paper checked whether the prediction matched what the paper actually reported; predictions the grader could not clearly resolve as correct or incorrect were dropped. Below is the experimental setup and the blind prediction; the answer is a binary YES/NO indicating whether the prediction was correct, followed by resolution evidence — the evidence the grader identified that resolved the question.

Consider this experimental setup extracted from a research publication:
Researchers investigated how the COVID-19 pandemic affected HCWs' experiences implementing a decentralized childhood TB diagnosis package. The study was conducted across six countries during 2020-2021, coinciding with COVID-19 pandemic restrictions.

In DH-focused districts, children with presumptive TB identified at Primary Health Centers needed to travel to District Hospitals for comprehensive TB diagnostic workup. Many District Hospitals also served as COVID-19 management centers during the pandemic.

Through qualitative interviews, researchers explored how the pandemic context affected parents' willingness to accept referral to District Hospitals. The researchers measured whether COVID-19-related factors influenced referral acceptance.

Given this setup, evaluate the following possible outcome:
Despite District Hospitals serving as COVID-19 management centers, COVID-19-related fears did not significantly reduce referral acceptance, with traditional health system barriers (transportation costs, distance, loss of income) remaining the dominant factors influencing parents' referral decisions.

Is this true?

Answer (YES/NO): NO